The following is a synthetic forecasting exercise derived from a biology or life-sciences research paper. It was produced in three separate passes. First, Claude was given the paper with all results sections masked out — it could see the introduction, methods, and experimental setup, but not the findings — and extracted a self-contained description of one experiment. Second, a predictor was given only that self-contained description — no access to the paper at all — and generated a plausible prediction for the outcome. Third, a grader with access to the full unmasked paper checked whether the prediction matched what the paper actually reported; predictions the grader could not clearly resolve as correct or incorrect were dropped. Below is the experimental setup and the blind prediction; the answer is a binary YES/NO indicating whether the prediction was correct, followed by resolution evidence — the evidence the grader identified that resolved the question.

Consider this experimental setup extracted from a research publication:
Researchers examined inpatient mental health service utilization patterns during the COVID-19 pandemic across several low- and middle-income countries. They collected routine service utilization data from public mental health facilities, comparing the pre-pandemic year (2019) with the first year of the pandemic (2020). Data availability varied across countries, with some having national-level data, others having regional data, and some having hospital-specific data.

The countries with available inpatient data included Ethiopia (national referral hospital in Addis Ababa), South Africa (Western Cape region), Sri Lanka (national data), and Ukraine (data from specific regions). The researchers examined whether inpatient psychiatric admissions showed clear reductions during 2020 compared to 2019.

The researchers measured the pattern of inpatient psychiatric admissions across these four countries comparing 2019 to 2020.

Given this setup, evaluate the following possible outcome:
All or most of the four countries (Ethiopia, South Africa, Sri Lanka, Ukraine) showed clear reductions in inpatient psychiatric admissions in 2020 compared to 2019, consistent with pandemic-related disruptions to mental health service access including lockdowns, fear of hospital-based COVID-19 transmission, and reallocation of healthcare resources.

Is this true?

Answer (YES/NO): YES